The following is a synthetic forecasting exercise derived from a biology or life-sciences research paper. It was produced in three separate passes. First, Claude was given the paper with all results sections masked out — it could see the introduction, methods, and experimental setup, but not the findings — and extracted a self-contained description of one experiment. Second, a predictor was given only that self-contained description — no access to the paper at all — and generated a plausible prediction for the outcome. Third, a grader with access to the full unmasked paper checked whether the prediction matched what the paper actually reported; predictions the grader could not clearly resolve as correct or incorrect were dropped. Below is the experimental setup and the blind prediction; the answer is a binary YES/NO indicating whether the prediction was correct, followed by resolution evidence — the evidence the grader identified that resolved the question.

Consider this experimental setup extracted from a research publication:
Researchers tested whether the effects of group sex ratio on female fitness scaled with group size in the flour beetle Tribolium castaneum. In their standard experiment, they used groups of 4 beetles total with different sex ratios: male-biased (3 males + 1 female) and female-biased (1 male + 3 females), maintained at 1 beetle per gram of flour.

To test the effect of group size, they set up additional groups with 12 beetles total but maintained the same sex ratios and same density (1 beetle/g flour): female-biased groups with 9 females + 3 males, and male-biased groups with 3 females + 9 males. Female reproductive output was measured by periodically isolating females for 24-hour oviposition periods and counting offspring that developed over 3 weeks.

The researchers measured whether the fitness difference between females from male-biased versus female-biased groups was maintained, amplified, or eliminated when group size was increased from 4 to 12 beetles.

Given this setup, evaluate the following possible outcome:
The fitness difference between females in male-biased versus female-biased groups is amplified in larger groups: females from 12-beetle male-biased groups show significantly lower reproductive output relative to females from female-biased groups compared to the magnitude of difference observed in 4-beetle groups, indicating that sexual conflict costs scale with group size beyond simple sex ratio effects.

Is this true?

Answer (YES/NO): NO